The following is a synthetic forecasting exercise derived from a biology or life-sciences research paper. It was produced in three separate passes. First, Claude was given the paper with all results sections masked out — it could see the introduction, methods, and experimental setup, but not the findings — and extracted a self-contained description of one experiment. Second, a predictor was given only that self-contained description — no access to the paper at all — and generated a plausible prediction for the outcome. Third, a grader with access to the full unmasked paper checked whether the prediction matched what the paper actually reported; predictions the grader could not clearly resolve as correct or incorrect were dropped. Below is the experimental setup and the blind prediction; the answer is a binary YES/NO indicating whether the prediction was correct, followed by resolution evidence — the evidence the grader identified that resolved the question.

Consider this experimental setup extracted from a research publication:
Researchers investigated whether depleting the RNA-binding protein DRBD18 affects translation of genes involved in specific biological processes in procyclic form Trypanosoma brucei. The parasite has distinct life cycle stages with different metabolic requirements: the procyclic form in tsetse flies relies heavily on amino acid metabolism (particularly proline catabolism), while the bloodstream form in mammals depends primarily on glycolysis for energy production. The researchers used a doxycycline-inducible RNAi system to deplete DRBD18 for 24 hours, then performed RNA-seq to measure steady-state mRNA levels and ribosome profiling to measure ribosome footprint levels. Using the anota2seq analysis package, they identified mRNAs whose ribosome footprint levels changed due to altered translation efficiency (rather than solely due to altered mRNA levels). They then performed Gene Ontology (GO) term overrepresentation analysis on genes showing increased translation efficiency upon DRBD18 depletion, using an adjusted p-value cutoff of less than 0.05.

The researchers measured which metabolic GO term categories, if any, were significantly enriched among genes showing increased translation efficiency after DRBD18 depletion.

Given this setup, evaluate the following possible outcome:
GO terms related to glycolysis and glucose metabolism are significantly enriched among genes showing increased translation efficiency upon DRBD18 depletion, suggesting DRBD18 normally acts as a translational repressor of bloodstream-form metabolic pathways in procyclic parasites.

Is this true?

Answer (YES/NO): NO